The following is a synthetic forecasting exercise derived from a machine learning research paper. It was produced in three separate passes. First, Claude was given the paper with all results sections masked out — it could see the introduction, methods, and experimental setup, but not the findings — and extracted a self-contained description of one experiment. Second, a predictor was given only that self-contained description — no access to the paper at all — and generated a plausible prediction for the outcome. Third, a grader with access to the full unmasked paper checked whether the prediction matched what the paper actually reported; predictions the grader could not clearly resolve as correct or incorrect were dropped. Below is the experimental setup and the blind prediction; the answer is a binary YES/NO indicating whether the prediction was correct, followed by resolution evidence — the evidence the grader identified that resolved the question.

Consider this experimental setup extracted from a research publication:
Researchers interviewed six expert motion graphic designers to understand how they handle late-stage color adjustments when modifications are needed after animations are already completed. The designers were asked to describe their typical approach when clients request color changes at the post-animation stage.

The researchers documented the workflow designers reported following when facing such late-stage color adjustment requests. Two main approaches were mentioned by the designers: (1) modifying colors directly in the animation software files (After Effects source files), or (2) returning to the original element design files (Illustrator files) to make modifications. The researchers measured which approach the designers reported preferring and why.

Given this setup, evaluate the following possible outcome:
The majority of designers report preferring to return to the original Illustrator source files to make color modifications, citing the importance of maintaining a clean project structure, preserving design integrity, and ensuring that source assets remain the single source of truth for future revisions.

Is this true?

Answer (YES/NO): NO